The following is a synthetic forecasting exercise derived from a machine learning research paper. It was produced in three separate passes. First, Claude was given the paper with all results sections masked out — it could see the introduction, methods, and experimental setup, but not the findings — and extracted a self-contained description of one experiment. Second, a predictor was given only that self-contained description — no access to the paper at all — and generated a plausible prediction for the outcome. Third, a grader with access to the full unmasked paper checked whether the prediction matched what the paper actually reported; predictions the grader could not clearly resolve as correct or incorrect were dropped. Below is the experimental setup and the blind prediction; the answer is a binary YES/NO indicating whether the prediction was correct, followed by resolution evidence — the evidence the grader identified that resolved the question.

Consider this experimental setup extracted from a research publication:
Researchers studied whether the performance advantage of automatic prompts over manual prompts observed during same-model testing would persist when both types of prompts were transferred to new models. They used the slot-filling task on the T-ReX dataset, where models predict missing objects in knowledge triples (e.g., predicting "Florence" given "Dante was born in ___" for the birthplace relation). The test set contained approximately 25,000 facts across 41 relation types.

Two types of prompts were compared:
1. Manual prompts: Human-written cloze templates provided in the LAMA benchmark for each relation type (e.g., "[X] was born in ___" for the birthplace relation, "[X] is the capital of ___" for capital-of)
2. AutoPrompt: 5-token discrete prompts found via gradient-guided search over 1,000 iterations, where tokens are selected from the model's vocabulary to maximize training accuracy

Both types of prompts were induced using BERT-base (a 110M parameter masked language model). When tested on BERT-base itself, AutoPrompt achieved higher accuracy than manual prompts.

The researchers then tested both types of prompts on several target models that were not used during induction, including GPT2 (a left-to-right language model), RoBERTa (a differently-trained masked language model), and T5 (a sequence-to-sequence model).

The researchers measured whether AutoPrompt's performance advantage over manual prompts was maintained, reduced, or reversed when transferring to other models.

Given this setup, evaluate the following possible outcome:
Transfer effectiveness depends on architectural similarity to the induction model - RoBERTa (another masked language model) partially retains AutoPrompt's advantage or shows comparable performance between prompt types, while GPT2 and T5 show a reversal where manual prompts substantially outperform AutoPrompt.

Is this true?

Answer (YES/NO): NO